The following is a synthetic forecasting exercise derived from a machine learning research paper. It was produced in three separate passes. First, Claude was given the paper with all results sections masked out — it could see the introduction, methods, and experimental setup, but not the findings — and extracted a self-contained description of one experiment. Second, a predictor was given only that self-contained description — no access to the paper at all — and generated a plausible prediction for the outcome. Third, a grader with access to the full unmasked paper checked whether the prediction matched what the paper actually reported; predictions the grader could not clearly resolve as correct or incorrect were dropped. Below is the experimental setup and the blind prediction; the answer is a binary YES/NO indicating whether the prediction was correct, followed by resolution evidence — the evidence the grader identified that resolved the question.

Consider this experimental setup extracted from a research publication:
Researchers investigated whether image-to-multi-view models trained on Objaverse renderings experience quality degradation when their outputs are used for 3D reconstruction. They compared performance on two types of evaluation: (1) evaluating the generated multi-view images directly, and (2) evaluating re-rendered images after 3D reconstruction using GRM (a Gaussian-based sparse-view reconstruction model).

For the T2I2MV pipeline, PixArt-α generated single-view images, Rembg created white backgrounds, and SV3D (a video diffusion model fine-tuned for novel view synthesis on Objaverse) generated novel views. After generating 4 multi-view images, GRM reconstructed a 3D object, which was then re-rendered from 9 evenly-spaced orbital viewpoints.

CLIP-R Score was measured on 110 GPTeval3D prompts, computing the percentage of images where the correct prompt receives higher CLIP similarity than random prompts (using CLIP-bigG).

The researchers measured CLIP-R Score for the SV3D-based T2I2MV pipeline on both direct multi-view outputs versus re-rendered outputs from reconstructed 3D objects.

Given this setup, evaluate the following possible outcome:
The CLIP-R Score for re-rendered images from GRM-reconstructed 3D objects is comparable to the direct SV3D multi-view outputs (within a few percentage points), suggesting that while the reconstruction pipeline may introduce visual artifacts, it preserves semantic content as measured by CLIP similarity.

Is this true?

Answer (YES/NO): YES